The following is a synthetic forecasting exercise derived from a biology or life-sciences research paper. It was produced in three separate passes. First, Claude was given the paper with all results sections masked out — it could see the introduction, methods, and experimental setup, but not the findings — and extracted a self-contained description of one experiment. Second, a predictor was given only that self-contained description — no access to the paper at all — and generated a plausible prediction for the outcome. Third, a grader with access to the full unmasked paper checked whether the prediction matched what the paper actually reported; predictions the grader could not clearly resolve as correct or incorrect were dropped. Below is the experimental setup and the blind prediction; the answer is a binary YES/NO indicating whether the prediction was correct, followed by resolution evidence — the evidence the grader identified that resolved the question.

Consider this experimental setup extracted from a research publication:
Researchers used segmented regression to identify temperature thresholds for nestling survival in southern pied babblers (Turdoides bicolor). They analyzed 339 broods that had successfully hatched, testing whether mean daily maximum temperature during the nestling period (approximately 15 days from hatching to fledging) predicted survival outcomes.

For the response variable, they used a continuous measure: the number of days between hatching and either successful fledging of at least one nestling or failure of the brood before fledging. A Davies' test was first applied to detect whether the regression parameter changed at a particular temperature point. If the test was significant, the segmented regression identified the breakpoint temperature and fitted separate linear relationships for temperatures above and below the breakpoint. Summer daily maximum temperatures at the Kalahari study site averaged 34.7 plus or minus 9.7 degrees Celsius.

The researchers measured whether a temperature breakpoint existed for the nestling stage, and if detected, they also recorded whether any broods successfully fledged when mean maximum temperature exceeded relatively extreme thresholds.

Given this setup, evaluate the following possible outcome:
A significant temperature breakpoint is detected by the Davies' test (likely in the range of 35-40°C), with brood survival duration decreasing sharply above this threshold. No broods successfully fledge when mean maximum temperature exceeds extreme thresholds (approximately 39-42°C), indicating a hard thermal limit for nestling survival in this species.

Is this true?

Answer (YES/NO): NO